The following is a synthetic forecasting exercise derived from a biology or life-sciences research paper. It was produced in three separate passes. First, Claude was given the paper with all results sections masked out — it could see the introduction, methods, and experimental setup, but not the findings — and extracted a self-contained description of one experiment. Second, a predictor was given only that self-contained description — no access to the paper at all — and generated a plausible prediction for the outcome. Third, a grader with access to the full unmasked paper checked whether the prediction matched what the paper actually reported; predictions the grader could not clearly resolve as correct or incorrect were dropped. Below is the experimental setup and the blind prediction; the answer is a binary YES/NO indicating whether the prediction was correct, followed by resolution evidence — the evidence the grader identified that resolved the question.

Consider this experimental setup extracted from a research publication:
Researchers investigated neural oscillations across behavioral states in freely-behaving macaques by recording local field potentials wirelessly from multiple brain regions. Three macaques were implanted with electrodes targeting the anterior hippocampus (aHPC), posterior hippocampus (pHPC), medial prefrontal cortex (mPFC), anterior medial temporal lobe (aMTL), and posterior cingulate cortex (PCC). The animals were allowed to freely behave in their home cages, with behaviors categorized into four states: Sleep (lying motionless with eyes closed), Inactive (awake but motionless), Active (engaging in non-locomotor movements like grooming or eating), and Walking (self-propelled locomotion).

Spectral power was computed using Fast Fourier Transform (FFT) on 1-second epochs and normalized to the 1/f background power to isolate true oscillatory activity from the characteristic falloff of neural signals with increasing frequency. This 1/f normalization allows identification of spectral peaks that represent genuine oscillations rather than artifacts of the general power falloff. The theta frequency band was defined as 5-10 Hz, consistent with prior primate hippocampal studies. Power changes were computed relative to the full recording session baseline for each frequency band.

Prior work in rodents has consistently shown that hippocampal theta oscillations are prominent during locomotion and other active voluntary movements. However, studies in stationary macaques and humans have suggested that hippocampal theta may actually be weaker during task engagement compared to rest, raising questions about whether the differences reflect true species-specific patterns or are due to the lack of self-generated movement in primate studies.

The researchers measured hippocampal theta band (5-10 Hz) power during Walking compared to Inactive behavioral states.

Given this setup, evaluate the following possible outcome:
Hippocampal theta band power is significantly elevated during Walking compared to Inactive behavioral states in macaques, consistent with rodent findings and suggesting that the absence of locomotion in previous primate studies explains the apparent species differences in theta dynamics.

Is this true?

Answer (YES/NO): NO